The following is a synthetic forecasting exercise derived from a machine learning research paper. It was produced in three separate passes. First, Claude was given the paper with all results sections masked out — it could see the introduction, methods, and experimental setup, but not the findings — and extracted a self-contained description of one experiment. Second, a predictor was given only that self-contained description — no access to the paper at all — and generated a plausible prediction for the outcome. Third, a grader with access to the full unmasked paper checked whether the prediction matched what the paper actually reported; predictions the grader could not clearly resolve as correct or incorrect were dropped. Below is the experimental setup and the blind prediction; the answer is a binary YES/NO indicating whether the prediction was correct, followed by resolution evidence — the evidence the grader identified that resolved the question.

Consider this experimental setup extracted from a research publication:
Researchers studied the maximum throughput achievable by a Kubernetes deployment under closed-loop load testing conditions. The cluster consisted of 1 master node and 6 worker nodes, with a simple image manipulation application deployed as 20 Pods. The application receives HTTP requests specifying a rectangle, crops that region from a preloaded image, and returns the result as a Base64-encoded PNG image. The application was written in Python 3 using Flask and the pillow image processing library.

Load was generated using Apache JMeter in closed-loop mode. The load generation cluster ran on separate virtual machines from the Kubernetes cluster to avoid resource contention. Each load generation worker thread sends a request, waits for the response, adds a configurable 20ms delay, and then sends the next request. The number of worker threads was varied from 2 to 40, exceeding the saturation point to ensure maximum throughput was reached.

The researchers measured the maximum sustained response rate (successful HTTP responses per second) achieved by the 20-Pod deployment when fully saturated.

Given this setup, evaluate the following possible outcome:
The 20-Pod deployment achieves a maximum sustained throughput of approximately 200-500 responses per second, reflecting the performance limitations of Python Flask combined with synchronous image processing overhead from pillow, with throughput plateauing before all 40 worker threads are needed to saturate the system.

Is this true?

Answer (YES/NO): NO